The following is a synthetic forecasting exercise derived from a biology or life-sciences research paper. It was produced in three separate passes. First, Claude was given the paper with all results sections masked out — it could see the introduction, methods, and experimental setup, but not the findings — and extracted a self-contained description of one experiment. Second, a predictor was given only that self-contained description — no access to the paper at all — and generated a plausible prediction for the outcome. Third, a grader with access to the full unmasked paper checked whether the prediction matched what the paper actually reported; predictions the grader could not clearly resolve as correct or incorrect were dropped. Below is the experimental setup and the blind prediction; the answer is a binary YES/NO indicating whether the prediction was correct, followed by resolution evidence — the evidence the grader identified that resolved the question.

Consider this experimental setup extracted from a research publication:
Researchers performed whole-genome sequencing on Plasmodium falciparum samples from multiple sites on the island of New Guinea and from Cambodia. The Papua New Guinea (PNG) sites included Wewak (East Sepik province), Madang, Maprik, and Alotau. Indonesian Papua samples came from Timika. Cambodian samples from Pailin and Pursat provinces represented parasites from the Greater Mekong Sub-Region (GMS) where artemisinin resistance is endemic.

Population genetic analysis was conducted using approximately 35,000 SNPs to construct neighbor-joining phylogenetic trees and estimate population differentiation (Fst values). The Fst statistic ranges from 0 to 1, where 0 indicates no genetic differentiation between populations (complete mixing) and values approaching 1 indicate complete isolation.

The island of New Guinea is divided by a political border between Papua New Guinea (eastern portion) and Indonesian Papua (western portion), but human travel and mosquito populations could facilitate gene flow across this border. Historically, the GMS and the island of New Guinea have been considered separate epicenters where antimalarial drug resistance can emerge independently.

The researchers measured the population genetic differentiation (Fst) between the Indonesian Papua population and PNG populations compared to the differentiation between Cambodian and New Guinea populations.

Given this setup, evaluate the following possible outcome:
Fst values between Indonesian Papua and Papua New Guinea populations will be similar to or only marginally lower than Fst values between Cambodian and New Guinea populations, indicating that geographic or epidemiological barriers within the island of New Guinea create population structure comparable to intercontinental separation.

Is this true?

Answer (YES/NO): NO